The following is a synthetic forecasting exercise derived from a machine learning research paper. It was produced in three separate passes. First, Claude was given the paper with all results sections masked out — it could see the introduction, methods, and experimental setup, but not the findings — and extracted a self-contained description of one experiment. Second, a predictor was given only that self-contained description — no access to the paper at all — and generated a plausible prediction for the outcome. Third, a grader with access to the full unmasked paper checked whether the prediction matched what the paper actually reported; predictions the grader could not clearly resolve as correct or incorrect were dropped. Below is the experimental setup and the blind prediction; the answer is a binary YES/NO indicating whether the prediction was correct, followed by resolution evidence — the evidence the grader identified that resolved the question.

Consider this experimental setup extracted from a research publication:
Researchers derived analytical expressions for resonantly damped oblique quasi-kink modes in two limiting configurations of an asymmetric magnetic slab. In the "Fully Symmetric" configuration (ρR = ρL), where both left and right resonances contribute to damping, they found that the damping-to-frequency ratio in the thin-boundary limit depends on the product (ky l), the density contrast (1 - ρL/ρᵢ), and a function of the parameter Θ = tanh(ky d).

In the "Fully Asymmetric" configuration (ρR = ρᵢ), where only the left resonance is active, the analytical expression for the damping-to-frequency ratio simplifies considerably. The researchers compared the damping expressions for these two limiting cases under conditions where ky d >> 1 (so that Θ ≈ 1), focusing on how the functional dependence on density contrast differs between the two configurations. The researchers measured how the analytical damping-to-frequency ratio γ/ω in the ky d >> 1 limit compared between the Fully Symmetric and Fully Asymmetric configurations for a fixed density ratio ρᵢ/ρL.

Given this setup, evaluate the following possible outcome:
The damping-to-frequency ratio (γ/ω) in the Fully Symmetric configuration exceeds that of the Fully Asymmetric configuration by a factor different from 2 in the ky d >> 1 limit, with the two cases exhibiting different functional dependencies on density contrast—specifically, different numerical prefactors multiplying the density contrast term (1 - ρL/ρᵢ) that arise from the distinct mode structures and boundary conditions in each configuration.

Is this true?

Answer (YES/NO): NO